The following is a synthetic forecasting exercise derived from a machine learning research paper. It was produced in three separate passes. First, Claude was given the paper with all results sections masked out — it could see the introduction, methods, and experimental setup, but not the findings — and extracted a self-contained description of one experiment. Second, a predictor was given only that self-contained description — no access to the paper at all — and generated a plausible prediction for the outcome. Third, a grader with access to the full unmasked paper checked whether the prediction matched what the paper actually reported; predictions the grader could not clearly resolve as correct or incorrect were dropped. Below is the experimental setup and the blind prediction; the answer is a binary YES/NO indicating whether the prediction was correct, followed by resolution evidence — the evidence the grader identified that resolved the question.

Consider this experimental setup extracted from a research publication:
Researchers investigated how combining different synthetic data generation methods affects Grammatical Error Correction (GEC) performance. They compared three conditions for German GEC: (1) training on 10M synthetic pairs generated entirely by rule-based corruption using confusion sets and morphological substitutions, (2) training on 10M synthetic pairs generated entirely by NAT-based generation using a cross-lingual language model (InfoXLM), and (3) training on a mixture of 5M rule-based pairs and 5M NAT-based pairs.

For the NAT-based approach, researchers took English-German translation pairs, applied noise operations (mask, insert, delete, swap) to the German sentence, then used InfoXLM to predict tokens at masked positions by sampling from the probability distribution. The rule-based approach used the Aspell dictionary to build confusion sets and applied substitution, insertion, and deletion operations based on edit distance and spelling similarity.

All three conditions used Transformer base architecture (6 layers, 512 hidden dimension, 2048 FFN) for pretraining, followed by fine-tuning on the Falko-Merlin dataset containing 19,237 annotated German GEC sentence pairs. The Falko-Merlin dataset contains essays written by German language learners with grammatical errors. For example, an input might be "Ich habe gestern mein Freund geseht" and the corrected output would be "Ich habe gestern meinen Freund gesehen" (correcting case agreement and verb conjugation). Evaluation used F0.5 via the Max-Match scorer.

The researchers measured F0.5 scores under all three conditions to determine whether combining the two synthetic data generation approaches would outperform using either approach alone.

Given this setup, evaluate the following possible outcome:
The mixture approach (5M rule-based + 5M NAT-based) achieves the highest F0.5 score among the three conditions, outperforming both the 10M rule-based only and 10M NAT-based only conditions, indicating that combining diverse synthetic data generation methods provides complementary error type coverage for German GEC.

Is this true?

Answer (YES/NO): YES